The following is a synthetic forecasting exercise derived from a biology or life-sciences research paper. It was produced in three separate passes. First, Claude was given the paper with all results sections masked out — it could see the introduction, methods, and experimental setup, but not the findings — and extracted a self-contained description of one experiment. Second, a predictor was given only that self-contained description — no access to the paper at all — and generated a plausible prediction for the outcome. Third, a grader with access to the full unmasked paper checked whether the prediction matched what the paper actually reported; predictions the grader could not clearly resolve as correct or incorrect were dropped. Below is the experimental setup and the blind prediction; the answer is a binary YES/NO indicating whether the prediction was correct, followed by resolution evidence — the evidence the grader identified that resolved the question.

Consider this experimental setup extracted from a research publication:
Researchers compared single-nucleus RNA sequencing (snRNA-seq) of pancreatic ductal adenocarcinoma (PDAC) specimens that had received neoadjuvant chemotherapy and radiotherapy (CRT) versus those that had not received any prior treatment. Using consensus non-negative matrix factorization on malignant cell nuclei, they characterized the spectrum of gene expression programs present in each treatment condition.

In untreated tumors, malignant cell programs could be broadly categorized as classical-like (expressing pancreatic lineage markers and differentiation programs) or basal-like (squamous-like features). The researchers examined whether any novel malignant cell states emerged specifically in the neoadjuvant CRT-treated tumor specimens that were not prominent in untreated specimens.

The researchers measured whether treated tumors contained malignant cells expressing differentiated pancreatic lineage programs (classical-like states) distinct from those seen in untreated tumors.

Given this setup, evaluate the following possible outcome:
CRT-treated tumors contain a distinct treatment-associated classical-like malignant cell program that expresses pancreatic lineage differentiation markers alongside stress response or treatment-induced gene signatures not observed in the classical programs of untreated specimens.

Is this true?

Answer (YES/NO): YES